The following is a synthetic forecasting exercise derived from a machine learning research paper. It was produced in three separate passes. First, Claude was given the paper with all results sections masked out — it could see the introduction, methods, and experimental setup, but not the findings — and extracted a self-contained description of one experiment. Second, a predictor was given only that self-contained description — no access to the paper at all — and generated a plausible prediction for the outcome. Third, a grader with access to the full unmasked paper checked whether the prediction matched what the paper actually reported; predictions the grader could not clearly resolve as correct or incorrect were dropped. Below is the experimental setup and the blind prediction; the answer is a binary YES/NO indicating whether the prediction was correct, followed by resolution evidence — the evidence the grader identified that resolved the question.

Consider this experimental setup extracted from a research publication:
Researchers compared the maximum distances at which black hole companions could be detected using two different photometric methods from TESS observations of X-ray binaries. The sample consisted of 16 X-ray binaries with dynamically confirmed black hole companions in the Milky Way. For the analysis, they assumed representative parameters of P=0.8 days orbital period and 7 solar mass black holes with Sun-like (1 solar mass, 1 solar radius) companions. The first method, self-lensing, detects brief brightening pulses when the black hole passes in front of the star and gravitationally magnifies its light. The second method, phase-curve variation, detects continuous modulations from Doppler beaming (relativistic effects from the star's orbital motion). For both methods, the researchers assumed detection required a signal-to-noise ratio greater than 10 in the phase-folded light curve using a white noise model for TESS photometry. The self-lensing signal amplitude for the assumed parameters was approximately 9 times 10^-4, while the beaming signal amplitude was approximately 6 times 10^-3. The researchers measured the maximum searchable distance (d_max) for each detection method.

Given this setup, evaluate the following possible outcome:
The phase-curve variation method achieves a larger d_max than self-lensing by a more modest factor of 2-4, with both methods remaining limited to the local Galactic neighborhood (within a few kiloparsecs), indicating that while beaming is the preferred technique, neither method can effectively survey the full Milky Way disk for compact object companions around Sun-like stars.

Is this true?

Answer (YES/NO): NO